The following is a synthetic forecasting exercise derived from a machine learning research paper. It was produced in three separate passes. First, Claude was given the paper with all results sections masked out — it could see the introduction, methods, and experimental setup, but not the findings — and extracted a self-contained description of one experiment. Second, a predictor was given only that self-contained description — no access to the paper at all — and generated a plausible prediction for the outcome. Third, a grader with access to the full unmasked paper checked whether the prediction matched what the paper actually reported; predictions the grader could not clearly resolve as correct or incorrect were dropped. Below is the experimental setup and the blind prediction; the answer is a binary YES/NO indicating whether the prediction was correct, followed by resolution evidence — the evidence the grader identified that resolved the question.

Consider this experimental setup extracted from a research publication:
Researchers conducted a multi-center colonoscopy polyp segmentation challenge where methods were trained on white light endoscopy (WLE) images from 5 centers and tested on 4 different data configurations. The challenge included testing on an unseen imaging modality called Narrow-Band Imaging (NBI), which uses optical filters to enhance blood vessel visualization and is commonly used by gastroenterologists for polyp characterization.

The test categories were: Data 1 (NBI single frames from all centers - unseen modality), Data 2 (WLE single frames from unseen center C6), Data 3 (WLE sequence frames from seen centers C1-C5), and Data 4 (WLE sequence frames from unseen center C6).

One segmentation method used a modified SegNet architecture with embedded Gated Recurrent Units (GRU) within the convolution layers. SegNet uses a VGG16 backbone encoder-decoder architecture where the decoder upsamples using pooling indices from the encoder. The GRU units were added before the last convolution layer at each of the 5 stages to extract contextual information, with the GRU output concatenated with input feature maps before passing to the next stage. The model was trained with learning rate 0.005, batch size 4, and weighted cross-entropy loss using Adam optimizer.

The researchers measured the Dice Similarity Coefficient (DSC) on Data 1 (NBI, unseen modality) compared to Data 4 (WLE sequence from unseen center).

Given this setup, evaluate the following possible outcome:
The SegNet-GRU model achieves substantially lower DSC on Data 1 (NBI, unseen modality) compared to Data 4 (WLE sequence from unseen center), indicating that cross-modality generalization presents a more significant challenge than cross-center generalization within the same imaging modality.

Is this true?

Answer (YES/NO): NO